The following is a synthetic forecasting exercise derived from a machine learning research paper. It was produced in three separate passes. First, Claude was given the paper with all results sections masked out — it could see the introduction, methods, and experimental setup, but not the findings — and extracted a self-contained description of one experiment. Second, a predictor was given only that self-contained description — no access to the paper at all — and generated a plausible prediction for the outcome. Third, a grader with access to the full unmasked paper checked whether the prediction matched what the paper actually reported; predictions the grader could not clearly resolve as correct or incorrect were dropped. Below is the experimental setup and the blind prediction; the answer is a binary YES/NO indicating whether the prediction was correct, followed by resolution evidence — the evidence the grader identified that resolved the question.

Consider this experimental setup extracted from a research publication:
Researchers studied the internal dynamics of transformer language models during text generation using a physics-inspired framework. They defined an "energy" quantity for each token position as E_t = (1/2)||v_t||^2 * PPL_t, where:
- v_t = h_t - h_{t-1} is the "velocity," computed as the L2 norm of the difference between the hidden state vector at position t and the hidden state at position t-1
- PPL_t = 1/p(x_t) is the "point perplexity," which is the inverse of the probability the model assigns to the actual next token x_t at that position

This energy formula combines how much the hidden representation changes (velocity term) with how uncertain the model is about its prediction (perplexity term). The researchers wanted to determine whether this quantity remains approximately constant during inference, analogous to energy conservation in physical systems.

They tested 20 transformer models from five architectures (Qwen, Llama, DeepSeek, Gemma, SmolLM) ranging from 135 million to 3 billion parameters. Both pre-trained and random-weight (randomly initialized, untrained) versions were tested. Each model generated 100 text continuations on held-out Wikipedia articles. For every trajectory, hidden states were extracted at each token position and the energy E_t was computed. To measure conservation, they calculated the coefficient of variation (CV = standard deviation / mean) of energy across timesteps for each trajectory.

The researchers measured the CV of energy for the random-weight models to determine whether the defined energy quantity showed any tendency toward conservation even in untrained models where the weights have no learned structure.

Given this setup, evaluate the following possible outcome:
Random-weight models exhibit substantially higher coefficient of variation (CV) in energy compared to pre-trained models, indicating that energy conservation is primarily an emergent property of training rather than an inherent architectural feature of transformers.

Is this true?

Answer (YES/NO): NO